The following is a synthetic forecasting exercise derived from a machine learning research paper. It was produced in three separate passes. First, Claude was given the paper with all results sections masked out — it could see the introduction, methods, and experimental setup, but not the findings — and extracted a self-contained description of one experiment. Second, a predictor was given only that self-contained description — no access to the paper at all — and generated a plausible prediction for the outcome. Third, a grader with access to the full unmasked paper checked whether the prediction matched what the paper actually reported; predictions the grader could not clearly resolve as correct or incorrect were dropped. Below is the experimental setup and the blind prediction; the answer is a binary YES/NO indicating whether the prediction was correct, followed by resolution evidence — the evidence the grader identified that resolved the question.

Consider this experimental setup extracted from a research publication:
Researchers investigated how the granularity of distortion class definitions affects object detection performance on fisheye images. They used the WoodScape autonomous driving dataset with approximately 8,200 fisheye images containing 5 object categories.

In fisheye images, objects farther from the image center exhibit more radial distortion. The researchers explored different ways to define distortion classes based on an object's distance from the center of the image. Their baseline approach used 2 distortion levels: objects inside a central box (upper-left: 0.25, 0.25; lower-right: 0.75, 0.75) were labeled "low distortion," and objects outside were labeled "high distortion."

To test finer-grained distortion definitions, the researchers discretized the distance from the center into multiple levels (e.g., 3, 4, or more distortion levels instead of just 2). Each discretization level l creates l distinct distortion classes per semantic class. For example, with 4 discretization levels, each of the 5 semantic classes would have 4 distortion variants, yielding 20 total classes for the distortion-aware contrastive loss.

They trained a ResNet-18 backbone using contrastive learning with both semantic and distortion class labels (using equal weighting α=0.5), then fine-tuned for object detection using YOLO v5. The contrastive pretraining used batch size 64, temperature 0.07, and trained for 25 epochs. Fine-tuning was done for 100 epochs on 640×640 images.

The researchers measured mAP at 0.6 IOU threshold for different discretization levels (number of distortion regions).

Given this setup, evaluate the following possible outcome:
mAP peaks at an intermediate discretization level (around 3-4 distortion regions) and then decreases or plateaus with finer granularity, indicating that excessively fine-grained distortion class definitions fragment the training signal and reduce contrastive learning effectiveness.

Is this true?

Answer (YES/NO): NO